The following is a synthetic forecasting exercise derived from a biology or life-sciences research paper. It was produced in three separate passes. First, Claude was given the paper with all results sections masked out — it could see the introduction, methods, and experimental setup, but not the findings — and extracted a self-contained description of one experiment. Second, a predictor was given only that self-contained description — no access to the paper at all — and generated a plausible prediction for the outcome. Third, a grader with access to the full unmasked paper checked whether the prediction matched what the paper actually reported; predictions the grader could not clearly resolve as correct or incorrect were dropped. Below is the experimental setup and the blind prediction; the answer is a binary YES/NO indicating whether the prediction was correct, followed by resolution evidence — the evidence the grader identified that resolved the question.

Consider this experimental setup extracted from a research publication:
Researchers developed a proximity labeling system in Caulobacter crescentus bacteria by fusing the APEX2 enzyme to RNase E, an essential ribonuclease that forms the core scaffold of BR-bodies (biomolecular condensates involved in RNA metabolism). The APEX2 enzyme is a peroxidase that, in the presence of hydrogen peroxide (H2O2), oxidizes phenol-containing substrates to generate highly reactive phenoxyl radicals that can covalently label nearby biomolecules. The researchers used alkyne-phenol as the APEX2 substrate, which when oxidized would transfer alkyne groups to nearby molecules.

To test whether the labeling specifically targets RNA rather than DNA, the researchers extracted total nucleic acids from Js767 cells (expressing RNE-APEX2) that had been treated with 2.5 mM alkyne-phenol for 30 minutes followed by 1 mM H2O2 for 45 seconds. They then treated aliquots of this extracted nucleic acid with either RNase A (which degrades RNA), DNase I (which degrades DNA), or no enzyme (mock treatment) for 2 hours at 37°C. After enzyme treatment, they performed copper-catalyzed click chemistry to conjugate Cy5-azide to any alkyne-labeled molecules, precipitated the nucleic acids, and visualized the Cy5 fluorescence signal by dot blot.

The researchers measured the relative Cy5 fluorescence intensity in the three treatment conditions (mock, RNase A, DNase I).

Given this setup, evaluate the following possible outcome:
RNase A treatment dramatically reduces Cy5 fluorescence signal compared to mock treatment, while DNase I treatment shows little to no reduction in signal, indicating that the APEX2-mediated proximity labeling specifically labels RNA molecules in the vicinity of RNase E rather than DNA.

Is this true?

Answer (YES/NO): YES